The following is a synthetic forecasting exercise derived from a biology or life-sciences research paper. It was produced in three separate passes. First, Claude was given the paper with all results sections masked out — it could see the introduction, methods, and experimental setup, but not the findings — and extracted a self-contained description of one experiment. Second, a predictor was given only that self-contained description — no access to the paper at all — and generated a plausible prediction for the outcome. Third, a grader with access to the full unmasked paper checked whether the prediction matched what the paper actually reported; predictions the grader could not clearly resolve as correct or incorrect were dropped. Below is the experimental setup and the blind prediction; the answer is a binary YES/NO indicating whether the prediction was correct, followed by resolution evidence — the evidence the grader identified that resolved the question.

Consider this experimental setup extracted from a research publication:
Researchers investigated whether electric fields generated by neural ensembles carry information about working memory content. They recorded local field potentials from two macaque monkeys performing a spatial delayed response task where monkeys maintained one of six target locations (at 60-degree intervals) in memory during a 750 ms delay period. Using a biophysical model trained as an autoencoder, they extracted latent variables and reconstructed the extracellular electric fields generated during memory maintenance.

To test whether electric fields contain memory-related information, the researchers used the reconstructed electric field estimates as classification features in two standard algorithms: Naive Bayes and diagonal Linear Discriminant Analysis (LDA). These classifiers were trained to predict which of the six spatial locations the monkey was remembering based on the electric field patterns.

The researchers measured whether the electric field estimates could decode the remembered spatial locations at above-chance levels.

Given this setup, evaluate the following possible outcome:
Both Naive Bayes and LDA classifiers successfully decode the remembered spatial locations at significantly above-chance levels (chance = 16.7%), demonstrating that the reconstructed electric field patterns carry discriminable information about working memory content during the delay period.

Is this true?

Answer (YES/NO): YES